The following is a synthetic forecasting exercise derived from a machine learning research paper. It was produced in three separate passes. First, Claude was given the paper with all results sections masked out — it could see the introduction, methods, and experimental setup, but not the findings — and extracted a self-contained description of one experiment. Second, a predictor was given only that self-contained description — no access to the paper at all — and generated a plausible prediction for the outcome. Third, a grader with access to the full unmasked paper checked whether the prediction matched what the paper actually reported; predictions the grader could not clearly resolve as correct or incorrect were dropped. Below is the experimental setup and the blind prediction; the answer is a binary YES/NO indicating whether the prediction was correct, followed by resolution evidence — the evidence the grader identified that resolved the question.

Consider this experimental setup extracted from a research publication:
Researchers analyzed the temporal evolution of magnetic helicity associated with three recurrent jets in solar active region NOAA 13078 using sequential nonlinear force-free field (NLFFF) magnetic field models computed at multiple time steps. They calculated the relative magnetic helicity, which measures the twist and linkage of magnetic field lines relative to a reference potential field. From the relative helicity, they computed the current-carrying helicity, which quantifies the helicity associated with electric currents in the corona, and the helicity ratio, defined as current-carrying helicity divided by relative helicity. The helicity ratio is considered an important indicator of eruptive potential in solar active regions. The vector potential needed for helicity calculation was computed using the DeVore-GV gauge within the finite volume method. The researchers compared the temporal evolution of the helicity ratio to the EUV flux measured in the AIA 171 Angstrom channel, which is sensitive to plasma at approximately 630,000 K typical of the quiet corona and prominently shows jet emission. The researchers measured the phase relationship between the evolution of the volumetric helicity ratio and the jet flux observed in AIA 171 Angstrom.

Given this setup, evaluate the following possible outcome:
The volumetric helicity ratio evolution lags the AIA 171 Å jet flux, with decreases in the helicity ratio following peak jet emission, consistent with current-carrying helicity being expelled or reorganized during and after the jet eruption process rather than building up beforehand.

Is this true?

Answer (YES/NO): NO